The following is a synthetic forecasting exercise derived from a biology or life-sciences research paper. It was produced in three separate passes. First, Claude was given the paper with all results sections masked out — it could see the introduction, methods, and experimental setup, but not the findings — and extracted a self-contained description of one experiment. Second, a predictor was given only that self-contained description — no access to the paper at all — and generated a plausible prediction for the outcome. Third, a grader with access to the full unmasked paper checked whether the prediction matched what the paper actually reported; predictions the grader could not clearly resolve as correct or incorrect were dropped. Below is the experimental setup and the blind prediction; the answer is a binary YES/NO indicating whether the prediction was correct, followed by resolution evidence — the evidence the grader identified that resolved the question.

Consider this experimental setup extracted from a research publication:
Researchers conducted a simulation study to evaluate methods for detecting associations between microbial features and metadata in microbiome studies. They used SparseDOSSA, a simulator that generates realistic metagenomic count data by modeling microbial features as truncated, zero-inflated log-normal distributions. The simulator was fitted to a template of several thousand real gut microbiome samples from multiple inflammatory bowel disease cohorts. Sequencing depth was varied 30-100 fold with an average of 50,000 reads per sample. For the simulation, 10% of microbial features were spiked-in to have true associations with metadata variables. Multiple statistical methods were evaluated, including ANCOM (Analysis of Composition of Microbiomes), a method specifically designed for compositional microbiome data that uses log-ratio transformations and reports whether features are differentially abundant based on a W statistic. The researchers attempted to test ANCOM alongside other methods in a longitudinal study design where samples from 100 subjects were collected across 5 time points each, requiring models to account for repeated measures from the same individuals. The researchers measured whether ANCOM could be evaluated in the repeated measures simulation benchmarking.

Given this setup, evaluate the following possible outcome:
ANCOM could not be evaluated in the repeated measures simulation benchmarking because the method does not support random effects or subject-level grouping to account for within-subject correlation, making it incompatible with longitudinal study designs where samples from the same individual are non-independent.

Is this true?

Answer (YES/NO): NO